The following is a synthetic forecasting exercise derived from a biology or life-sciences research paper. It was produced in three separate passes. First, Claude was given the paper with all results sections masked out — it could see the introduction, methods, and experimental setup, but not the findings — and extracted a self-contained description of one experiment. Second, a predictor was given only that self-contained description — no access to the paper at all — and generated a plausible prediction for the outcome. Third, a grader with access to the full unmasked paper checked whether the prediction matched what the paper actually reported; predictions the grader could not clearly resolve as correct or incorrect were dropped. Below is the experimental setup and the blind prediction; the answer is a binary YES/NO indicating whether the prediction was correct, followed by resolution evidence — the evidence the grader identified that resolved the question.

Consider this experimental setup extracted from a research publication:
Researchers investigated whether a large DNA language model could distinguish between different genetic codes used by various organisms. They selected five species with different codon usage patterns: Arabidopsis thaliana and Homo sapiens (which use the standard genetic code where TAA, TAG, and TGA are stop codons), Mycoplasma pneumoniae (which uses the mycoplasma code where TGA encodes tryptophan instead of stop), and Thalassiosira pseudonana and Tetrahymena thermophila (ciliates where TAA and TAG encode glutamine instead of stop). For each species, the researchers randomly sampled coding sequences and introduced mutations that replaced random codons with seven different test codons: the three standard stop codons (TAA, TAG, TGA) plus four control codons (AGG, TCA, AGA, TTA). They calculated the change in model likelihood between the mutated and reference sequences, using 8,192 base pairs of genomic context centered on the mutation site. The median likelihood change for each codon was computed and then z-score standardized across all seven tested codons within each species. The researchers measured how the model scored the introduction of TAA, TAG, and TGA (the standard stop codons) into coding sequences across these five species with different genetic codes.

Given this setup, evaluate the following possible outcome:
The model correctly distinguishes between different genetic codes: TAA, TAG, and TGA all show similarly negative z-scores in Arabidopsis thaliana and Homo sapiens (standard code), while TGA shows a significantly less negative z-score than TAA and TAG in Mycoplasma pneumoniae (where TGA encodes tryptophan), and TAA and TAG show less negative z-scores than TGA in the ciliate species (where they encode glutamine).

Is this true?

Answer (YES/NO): YES